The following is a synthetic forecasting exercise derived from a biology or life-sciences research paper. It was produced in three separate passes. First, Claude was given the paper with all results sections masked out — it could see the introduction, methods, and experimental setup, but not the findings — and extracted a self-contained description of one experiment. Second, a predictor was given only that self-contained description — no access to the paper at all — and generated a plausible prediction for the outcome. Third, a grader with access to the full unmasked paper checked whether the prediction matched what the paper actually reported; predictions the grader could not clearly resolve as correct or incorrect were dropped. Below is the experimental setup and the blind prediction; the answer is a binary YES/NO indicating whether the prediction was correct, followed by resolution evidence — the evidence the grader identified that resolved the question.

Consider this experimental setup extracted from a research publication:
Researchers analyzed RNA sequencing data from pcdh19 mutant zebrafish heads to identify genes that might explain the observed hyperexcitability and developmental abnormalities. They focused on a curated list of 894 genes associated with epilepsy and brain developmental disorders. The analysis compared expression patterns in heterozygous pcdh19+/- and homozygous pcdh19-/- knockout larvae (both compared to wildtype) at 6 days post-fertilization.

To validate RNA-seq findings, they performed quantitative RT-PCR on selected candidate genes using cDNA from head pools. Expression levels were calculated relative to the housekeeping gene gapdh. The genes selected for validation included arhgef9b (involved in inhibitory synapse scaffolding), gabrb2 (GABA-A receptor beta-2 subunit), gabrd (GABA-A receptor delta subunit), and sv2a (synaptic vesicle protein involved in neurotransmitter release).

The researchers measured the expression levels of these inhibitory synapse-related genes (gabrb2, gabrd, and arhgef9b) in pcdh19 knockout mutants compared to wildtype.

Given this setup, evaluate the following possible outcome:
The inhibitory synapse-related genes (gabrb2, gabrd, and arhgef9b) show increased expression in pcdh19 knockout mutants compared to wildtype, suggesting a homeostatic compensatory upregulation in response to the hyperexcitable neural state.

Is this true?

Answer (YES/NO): NO